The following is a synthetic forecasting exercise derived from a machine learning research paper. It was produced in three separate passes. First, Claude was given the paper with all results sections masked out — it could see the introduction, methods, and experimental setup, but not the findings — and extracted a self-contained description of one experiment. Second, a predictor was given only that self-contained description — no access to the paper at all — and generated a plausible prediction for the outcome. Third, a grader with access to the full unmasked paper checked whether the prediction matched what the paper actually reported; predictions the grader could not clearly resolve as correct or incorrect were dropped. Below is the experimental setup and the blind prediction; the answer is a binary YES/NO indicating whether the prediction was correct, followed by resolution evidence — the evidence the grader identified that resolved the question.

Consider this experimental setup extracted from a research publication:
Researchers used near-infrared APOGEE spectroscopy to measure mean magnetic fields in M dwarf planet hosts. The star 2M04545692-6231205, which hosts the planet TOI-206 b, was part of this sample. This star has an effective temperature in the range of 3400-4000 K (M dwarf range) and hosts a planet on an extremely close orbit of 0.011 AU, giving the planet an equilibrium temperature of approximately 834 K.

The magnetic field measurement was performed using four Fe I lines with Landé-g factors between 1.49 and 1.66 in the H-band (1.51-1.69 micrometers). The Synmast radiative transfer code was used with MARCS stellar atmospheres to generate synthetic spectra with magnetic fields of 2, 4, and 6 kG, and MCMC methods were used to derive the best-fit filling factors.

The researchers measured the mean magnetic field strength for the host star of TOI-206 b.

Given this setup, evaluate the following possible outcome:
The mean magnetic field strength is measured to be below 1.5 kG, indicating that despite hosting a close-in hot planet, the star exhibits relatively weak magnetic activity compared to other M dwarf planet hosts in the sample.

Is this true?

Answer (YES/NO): NO